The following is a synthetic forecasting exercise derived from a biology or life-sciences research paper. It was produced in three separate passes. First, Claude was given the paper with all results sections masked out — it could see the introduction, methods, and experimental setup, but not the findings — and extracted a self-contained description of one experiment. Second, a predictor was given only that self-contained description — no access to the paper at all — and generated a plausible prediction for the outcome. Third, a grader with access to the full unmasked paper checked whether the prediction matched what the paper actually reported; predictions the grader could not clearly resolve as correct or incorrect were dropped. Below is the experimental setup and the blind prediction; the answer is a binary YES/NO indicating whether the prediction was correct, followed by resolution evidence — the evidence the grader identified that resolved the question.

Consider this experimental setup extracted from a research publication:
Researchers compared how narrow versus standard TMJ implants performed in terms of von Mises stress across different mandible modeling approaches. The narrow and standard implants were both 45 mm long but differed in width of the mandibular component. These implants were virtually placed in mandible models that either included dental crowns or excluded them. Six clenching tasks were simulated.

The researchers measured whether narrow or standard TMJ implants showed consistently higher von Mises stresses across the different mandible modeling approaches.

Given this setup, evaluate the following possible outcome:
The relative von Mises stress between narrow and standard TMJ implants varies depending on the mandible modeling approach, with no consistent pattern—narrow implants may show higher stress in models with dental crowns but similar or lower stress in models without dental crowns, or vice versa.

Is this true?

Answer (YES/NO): YES